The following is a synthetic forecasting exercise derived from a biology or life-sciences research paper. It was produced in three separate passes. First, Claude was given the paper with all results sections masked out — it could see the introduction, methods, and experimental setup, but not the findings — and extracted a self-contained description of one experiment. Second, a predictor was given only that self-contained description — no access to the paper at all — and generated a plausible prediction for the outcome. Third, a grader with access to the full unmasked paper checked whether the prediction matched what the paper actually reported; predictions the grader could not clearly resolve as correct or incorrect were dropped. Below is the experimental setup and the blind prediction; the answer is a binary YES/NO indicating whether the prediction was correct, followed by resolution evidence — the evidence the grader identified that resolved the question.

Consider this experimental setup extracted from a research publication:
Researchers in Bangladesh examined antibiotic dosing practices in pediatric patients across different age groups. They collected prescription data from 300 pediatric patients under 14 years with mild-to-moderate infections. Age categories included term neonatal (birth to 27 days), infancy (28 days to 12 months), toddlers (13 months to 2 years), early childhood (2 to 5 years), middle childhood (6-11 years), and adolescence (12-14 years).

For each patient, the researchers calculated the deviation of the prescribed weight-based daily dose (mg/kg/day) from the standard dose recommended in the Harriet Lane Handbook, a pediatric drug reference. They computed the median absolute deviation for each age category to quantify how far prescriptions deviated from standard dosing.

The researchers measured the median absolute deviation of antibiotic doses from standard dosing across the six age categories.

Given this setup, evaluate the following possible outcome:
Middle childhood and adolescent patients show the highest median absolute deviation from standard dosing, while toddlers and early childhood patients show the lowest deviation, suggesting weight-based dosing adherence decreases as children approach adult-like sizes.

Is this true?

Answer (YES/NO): NO